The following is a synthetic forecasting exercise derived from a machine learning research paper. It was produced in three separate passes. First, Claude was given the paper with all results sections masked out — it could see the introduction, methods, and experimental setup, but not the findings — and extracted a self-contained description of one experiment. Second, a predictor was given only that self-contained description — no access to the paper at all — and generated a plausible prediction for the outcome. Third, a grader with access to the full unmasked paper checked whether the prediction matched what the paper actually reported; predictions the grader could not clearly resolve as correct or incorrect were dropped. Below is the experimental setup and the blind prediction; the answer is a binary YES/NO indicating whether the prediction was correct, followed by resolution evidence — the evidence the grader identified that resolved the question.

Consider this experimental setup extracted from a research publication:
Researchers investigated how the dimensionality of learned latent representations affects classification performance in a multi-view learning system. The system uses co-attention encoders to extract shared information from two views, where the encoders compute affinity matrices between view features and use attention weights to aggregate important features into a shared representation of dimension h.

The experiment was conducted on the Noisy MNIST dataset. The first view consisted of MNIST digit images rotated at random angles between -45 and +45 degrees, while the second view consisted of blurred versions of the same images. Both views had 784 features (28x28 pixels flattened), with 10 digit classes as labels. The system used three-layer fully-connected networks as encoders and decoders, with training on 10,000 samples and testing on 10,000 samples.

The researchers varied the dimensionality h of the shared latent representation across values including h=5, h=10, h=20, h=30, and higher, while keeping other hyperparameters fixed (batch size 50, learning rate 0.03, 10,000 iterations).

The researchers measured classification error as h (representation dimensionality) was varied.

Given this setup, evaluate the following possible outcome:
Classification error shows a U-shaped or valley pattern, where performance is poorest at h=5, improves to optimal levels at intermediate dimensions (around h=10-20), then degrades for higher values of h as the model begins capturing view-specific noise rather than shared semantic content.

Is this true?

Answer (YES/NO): NO